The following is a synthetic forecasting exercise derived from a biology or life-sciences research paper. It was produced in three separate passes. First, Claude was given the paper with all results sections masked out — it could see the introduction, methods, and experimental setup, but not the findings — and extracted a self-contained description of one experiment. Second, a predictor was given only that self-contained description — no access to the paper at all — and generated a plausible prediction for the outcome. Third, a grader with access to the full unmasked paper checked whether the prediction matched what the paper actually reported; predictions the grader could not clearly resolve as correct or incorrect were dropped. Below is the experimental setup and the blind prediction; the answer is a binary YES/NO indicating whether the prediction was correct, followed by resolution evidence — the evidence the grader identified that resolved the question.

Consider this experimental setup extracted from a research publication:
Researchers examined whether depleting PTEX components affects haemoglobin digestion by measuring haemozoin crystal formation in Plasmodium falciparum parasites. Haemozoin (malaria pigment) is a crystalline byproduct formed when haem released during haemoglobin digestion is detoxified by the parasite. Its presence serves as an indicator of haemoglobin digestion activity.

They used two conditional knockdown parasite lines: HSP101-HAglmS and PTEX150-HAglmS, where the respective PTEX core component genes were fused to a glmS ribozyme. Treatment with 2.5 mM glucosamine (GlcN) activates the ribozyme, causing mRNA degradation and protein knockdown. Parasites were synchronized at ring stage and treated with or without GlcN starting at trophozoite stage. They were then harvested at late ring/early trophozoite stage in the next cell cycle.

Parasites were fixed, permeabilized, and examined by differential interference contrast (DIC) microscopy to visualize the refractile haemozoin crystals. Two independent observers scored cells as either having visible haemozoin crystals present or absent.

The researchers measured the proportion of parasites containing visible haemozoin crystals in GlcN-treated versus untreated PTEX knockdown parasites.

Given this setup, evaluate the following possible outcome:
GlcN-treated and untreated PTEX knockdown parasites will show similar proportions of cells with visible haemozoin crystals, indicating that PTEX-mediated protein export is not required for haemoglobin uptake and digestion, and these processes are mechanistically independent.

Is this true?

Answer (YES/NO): NO